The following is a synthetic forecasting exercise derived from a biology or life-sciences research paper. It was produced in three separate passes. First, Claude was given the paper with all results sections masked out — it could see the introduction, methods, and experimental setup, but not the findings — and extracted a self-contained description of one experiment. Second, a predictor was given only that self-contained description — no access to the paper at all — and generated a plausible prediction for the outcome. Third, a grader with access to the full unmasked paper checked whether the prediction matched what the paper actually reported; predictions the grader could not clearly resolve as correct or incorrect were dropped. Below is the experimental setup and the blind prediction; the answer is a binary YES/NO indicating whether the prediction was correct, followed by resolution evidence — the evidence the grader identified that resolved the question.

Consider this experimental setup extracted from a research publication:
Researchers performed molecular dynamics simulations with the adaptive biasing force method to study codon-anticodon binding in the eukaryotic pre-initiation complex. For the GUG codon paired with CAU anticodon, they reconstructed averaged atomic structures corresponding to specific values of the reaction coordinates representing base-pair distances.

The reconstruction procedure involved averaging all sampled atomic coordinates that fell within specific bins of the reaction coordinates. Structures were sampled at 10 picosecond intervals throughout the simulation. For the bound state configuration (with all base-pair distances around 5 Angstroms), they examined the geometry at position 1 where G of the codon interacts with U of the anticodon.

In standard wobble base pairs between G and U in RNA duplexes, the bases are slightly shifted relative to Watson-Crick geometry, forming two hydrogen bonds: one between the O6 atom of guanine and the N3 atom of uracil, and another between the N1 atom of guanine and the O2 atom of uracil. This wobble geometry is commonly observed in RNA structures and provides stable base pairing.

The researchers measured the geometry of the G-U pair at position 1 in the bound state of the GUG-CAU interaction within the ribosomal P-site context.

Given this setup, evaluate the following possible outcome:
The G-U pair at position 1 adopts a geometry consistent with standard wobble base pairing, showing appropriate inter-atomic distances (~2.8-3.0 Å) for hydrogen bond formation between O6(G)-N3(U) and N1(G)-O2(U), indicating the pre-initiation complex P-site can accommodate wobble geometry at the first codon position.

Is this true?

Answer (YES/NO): NO